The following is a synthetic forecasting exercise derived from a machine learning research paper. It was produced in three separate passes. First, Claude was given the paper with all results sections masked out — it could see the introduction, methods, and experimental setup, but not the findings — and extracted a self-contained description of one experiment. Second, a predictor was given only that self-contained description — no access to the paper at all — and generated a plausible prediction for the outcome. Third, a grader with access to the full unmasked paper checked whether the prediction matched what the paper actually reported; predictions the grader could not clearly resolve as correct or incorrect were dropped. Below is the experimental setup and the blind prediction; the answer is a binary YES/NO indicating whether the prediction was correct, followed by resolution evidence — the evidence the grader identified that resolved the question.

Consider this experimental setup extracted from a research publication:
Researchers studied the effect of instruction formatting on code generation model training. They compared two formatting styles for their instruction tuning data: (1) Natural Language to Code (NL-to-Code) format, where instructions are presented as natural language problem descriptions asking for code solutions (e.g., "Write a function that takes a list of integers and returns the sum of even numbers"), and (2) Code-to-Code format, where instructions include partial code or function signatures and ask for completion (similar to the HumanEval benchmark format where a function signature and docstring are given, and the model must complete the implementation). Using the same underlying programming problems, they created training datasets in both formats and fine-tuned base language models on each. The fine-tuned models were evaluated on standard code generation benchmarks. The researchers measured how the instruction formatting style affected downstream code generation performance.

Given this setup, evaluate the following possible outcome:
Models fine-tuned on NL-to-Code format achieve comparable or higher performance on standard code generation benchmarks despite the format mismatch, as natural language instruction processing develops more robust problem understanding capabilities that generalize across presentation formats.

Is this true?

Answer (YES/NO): YES